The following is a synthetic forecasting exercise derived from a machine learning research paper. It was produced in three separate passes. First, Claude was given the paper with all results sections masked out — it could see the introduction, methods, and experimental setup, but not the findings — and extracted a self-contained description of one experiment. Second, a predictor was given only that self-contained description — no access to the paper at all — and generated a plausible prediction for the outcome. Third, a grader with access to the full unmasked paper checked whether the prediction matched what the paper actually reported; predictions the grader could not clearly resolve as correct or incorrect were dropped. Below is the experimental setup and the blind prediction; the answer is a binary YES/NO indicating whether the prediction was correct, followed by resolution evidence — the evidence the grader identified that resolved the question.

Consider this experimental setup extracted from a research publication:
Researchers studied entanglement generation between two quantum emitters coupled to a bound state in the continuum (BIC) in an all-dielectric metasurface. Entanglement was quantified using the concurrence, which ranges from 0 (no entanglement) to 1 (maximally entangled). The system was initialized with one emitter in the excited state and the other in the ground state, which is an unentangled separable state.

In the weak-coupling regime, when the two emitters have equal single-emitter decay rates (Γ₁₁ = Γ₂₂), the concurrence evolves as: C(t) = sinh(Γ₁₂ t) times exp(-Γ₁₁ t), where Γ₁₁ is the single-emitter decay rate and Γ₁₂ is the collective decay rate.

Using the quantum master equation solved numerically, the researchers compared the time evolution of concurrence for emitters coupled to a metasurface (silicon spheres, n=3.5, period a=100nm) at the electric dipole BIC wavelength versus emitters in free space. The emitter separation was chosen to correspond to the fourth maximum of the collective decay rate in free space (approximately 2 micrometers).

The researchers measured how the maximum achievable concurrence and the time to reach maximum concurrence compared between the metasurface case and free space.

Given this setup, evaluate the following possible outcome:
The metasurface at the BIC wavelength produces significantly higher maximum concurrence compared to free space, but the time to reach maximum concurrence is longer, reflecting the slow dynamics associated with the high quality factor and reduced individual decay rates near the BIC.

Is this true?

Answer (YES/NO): NO